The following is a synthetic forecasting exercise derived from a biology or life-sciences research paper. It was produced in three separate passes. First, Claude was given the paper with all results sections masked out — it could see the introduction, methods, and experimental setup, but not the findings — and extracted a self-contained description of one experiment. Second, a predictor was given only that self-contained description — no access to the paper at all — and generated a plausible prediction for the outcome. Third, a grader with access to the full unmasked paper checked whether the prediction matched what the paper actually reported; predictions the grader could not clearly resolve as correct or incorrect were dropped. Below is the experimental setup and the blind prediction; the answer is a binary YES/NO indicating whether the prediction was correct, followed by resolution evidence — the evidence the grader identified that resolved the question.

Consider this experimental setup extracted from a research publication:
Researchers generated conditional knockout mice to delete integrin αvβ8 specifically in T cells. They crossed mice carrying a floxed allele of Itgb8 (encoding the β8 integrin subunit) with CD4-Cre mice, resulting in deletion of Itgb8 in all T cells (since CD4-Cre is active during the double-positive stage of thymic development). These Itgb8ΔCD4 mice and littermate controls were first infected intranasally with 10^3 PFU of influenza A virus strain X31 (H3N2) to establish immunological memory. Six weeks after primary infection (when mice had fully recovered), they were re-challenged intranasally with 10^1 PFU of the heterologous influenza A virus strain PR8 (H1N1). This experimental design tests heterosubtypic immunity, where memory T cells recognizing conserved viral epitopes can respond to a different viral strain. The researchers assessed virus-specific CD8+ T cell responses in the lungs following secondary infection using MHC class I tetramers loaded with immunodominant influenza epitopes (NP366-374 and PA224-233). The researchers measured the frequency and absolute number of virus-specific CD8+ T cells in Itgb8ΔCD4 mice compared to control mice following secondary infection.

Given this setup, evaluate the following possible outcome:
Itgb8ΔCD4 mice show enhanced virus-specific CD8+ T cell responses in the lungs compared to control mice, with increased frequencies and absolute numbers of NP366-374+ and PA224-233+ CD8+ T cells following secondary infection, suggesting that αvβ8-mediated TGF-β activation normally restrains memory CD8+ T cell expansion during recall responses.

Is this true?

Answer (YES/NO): YES